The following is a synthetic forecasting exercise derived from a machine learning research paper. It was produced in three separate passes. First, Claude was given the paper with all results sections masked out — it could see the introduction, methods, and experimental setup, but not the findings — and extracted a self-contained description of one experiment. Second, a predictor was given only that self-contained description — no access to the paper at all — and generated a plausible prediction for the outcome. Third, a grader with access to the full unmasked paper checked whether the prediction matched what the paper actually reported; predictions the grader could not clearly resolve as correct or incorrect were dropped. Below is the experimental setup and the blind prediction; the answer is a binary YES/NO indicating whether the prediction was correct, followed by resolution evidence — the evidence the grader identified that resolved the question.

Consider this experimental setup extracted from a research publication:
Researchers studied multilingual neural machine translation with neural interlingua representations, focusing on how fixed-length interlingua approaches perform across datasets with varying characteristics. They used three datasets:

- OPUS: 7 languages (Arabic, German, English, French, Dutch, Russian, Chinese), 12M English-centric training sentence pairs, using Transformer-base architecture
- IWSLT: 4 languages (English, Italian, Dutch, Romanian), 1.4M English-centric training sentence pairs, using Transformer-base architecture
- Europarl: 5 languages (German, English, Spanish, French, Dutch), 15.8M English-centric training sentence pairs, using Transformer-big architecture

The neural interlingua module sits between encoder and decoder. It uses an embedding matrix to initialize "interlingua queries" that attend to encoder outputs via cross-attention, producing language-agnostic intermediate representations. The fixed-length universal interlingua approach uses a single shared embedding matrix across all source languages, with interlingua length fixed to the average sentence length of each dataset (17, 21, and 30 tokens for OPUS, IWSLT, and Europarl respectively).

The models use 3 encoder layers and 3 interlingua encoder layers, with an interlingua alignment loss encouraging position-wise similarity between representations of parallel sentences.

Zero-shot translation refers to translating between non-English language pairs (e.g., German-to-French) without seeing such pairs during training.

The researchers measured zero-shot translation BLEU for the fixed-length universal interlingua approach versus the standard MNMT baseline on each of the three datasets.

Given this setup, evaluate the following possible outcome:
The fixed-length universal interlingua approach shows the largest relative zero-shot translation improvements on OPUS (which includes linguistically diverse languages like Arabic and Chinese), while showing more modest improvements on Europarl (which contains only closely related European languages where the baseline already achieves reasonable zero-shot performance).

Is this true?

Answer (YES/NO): NO